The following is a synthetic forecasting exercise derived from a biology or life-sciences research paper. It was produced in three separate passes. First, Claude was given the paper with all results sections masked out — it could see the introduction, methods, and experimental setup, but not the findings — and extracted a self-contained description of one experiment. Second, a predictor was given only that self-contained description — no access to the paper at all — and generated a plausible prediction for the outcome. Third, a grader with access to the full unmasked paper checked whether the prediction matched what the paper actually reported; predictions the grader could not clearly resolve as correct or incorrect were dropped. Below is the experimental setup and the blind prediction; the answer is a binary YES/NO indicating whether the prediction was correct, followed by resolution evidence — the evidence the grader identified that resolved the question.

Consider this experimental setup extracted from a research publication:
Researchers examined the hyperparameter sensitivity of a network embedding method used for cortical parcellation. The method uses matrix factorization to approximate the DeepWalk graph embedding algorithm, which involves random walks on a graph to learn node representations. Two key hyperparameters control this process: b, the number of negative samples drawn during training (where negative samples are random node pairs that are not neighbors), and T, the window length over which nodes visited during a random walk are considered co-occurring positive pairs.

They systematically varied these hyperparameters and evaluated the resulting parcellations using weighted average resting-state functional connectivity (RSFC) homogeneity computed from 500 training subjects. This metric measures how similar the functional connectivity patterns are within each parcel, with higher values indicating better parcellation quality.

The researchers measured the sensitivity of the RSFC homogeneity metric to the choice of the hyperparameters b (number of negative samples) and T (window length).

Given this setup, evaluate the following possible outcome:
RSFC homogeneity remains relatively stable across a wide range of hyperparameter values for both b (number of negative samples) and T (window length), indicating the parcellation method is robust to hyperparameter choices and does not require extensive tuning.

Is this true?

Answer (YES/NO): YES